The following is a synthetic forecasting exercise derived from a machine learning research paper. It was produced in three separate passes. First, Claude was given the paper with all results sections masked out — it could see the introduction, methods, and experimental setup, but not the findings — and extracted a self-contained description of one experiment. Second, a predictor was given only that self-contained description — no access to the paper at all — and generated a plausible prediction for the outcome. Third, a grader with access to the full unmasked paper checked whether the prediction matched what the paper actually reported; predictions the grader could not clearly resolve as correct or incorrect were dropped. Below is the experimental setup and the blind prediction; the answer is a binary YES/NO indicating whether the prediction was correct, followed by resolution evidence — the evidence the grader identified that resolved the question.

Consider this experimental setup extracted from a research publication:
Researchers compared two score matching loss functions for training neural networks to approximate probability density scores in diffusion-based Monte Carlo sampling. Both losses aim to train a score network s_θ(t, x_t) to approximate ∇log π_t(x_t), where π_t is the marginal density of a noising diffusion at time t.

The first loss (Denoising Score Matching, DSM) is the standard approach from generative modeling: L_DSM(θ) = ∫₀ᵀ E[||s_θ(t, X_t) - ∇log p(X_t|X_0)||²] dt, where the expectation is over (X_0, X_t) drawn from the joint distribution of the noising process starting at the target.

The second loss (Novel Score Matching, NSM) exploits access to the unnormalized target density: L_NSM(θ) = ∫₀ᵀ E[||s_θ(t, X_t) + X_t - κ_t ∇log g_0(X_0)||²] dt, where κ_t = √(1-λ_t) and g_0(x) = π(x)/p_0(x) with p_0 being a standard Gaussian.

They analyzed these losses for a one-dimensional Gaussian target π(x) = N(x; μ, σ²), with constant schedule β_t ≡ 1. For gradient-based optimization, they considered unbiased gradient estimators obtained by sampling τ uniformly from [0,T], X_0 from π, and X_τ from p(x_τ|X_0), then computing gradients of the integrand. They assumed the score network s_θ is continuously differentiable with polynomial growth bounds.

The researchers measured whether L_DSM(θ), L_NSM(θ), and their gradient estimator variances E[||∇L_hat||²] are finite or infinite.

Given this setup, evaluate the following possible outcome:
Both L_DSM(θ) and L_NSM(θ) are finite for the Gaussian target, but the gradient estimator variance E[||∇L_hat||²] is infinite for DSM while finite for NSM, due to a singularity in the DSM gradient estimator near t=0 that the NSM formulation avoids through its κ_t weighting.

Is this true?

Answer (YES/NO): NO